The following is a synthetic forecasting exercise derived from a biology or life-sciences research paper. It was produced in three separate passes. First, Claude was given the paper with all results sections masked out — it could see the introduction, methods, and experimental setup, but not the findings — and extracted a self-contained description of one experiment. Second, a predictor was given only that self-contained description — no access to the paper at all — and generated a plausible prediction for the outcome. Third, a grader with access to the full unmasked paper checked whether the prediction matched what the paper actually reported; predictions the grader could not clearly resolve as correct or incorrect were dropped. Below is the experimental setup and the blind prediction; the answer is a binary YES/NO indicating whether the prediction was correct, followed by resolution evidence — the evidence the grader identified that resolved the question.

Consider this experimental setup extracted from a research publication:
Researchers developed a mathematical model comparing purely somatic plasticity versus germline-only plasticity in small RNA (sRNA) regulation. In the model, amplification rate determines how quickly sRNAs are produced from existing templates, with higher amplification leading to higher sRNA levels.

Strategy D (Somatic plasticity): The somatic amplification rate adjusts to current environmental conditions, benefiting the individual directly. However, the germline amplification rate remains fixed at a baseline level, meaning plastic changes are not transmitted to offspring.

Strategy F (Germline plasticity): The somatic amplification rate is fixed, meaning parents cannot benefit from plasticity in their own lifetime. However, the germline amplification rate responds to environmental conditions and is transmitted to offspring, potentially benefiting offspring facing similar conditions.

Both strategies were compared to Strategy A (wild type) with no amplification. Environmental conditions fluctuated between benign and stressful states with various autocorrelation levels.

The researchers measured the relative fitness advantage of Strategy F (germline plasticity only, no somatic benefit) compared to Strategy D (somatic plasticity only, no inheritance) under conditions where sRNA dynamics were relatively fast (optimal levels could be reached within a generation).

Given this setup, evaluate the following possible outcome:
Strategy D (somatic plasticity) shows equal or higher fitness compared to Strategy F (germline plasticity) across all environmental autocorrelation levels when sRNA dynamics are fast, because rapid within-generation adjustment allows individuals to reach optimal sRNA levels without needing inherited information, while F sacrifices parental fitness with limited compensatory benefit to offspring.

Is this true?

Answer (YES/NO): YES